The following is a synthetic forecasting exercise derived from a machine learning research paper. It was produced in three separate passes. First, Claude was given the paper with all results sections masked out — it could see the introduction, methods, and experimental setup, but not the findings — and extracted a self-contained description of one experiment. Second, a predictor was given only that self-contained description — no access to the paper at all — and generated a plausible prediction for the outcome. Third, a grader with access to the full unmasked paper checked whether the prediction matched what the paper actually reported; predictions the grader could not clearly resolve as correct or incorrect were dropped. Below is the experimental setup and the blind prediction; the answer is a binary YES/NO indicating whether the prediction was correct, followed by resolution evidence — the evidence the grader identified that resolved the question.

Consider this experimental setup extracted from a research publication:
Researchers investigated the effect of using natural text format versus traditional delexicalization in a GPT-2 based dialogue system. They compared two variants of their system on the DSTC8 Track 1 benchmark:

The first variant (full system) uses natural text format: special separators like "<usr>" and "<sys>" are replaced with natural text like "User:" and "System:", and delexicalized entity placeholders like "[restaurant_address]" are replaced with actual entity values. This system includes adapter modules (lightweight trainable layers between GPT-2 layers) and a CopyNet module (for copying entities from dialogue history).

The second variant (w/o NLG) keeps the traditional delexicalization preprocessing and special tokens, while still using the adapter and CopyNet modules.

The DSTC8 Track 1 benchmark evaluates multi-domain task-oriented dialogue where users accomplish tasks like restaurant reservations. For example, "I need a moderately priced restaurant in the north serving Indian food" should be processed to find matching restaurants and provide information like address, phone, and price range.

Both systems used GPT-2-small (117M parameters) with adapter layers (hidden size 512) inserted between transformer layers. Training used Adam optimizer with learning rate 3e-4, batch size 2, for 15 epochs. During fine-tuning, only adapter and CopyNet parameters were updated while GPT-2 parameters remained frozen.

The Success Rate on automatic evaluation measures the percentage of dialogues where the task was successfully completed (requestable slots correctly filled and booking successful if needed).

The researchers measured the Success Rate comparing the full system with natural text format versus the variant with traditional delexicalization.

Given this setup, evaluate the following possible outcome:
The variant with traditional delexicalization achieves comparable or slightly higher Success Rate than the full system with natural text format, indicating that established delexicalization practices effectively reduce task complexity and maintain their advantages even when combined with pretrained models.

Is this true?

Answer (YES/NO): NO